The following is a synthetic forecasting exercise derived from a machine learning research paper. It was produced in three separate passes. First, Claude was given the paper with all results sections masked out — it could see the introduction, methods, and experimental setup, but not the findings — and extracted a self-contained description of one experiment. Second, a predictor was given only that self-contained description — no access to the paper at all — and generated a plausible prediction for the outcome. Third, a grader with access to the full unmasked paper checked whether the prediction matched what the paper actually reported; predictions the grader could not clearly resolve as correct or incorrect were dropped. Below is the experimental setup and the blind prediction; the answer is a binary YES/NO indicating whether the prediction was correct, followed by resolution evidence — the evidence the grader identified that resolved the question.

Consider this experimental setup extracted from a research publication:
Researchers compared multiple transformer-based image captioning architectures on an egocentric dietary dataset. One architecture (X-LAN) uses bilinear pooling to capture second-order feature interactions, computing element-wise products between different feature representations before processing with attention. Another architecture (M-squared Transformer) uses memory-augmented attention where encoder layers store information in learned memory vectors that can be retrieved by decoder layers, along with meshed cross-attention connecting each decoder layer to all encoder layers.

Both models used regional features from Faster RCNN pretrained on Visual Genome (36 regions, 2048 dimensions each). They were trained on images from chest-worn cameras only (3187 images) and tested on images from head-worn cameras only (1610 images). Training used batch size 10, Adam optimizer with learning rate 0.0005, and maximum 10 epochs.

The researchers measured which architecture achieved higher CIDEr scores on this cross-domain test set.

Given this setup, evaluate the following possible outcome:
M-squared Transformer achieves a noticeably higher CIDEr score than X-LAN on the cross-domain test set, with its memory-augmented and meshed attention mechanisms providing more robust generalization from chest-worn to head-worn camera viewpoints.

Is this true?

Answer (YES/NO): NO